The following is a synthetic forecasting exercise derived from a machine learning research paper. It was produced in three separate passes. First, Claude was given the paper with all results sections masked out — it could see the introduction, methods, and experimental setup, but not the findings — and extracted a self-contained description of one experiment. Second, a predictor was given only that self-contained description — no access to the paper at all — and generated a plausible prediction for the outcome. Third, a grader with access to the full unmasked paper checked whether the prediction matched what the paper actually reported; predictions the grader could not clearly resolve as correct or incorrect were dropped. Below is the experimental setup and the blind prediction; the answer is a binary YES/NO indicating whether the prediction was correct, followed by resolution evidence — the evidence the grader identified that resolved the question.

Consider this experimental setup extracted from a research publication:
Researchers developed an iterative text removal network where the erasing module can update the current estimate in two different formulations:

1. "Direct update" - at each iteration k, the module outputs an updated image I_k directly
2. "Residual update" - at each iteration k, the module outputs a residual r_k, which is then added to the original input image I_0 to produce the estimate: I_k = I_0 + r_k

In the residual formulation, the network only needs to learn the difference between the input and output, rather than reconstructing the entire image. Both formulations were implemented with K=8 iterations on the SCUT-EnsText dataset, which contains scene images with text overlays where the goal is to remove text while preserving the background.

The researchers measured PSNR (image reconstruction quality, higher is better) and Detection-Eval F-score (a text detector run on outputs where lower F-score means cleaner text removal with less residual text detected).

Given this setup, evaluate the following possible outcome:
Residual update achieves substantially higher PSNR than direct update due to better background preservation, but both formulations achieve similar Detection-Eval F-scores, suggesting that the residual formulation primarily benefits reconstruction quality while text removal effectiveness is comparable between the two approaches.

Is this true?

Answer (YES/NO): NO